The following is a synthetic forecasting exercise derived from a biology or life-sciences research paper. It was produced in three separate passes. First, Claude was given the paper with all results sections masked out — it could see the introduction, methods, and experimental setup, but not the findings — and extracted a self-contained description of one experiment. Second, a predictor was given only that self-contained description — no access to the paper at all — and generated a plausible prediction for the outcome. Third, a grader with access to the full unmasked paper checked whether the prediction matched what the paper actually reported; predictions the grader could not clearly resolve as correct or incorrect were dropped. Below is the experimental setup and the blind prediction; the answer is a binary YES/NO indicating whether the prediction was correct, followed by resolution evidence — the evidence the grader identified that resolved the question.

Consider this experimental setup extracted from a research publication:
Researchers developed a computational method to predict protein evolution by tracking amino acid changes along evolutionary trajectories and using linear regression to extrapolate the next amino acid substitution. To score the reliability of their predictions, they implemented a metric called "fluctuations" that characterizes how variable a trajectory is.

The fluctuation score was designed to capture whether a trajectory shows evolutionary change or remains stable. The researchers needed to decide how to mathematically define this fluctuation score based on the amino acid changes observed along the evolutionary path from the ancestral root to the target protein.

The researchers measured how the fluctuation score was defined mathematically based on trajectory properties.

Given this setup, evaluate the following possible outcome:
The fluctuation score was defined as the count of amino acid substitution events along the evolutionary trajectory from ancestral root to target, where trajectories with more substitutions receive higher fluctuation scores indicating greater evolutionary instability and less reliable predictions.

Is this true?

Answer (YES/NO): NO